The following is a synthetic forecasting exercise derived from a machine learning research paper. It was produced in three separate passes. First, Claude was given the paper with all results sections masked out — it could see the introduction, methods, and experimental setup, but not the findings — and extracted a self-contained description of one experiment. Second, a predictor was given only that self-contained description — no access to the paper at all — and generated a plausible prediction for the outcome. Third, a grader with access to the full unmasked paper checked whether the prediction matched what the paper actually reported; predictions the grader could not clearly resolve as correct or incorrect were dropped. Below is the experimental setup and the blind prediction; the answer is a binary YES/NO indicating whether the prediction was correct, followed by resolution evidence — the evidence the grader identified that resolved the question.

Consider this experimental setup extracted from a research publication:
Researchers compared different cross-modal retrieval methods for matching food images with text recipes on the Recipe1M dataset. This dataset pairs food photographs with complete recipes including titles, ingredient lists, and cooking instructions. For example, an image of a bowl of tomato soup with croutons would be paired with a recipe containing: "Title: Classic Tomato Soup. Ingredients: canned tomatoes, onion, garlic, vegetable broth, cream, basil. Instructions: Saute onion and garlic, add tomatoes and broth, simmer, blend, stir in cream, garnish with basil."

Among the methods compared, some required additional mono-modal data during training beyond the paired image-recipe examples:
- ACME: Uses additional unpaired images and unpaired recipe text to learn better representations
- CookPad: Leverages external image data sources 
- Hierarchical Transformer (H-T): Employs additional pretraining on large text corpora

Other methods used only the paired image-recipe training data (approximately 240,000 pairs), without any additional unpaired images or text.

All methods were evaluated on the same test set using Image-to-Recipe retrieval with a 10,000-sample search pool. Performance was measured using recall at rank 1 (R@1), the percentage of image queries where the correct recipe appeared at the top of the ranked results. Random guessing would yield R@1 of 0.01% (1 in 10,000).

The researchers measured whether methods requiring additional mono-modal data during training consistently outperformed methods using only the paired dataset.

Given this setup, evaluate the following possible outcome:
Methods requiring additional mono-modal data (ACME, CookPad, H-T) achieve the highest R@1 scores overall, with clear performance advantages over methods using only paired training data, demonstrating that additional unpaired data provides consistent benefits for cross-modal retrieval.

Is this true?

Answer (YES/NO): NO